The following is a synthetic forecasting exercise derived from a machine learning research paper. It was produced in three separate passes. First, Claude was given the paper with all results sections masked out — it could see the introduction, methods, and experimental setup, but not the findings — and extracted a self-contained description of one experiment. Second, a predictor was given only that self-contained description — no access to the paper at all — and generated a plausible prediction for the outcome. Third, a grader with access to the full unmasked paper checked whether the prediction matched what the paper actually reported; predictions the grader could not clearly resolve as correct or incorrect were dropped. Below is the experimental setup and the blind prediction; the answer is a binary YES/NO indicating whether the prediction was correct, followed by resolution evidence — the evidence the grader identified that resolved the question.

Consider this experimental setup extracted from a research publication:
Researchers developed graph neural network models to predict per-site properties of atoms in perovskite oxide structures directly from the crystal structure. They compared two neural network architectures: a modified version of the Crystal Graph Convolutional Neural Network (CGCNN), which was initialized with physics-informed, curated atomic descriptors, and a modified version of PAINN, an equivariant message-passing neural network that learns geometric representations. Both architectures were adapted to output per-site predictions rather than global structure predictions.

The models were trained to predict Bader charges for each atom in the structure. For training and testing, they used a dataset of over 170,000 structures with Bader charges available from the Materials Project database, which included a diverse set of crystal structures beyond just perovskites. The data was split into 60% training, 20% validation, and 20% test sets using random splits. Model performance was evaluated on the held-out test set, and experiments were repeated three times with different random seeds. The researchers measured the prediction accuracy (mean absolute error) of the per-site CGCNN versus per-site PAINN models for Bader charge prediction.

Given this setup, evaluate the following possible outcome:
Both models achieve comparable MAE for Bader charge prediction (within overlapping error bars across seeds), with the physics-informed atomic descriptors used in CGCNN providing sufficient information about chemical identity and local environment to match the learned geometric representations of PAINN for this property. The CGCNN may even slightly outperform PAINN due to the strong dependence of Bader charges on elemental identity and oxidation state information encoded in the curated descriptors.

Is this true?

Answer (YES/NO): NO